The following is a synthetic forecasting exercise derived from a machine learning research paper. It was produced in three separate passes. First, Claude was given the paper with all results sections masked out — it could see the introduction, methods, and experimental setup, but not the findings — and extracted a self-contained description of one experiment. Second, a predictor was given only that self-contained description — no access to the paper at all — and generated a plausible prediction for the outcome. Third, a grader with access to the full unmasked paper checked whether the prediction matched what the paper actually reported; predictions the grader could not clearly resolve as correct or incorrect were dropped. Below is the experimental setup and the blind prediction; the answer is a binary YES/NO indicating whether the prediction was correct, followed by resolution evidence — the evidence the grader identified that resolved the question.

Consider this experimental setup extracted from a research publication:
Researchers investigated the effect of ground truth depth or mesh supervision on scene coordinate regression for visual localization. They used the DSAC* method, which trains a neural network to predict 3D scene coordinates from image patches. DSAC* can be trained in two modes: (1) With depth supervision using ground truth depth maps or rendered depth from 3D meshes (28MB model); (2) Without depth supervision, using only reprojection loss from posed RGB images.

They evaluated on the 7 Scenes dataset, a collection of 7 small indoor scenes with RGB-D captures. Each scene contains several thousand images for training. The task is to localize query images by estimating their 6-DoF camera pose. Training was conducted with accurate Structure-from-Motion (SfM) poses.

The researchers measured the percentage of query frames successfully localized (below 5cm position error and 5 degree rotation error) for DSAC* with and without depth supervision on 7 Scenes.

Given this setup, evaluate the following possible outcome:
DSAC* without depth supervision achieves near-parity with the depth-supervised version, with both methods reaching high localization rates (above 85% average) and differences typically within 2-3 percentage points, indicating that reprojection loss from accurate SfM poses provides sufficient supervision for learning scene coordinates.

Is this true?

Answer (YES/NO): YES